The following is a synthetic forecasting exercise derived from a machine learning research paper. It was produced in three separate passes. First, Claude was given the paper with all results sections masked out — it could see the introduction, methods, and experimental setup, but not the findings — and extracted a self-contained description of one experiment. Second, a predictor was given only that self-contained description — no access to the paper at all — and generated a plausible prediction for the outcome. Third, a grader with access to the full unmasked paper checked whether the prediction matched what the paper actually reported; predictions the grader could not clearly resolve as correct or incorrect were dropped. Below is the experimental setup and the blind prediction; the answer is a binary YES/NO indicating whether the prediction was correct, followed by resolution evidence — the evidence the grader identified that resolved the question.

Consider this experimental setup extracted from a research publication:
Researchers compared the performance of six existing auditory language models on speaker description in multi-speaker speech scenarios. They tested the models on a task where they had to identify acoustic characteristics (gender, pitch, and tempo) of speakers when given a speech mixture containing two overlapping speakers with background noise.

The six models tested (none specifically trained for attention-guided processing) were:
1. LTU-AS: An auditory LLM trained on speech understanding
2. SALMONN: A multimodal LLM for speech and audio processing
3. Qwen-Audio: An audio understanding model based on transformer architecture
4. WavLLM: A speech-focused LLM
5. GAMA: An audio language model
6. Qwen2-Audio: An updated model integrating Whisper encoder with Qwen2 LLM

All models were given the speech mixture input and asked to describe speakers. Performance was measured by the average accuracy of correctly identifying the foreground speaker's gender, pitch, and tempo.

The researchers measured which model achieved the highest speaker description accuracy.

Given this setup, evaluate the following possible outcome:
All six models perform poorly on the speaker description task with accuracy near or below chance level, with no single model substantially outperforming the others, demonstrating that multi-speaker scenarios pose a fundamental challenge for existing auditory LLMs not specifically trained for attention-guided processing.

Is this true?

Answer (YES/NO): NO